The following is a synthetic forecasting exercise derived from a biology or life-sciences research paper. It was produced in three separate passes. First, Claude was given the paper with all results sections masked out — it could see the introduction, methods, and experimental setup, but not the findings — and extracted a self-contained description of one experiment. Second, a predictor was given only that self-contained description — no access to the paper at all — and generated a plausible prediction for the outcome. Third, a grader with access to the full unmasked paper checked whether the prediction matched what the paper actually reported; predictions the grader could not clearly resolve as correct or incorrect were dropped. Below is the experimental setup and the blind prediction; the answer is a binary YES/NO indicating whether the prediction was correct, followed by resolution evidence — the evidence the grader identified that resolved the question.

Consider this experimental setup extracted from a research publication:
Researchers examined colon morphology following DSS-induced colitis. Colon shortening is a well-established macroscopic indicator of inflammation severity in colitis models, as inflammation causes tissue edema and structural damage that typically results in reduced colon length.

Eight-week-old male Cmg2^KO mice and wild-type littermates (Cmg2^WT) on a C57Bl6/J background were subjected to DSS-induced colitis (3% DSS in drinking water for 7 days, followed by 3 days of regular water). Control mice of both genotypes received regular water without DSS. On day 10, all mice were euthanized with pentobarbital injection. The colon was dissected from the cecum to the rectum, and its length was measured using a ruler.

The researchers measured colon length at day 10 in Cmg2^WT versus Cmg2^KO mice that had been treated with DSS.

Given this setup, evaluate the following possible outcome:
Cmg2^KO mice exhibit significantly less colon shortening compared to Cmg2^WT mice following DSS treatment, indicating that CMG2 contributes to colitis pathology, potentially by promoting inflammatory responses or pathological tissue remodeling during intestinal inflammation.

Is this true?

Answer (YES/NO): NO